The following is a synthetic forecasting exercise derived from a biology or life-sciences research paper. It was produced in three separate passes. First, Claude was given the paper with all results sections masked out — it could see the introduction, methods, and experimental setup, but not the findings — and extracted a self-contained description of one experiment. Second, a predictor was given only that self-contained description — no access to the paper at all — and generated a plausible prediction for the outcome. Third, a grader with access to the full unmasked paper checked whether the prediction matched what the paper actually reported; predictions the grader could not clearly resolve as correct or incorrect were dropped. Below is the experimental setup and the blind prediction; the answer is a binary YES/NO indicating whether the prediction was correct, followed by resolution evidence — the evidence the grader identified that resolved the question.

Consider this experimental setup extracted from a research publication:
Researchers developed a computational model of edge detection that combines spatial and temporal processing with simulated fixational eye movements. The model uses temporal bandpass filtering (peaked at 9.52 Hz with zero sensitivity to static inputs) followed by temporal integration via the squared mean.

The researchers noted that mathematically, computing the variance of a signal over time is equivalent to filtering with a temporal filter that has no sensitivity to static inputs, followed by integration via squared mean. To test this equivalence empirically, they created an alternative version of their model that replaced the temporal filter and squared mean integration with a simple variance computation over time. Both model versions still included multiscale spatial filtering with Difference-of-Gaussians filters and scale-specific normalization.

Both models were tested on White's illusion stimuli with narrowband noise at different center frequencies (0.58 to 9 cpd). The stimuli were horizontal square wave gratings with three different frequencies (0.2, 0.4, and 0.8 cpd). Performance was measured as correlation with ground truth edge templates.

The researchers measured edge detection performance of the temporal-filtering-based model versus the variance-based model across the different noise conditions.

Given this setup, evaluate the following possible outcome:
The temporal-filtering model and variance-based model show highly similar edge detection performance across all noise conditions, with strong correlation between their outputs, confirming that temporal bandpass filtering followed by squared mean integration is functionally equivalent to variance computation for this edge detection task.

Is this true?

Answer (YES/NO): YES